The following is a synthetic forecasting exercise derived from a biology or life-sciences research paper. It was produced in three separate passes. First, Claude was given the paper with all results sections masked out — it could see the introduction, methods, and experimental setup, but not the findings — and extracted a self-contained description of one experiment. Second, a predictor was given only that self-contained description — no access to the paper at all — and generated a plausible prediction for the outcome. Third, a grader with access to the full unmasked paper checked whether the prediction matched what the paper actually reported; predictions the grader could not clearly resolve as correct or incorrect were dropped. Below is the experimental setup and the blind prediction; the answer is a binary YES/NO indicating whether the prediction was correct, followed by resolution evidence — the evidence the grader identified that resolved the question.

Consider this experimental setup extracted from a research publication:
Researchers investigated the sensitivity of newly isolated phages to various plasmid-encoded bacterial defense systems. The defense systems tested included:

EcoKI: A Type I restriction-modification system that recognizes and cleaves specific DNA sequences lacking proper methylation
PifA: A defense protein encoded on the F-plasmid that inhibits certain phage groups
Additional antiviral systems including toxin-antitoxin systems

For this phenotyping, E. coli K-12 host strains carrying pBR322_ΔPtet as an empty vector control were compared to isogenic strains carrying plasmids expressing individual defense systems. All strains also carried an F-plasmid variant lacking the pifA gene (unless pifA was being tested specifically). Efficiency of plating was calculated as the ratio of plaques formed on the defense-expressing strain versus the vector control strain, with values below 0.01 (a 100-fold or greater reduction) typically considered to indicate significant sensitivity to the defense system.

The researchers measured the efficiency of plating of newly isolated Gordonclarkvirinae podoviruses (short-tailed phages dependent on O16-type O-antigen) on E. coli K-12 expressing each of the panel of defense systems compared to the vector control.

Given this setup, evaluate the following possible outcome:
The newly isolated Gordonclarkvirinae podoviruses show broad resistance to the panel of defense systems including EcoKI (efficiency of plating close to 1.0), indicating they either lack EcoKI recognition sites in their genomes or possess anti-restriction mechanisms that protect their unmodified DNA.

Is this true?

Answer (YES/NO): YES